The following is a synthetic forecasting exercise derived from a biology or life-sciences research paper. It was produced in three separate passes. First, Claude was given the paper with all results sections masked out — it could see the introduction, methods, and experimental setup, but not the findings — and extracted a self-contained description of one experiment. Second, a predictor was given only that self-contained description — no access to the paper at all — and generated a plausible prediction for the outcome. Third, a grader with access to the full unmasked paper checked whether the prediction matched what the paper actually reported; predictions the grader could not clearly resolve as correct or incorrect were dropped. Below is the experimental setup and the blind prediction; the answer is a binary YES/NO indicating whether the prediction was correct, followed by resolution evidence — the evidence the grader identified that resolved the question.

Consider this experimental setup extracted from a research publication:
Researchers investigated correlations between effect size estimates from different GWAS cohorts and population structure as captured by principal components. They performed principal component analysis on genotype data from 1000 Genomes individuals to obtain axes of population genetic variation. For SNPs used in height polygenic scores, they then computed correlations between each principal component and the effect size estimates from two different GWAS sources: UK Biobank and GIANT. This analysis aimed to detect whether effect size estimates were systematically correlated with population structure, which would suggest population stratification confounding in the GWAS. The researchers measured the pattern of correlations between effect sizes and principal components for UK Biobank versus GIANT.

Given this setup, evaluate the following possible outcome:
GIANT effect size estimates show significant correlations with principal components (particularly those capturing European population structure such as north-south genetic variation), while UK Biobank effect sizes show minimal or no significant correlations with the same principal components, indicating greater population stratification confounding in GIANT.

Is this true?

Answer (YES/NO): YES